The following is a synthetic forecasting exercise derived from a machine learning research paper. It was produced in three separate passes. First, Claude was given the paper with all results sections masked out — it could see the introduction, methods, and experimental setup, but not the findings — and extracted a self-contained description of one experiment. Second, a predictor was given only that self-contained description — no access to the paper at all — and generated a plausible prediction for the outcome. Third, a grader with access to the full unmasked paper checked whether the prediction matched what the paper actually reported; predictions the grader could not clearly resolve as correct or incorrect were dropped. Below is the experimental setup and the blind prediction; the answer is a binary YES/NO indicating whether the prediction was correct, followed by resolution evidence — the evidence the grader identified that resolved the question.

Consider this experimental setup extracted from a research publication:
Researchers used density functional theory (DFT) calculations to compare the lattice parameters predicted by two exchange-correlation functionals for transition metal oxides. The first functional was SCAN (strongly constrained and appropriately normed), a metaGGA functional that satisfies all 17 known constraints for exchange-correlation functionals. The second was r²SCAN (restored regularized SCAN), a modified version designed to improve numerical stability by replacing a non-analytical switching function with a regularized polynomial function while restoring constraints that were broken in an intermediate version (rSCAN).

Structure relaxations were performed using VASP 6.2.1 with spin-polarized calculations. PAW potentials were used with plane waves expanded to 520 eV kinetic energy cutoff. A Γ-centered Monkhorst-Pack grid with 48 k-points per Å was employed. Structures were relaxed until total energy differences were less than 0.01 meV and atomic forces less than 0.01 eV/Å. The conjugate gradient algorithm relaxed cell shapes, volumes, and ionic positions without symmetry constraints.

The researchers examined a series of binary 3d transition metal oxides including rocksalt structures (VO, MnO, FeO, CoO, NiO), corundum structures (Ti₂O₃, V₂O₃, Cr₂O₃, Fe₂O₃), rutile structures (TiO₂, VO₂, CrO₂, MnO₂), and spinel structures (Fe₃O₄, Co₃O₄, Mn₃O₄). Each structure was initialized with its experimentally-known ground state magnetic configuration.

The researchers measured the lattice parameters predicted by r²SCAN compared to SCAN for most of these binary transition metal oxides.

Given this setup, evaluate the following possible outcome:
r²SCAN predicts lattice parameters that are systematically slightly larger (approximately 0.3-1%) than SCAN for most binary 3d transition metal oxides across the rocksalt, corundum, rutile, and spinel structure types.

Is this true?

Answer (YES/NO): NO